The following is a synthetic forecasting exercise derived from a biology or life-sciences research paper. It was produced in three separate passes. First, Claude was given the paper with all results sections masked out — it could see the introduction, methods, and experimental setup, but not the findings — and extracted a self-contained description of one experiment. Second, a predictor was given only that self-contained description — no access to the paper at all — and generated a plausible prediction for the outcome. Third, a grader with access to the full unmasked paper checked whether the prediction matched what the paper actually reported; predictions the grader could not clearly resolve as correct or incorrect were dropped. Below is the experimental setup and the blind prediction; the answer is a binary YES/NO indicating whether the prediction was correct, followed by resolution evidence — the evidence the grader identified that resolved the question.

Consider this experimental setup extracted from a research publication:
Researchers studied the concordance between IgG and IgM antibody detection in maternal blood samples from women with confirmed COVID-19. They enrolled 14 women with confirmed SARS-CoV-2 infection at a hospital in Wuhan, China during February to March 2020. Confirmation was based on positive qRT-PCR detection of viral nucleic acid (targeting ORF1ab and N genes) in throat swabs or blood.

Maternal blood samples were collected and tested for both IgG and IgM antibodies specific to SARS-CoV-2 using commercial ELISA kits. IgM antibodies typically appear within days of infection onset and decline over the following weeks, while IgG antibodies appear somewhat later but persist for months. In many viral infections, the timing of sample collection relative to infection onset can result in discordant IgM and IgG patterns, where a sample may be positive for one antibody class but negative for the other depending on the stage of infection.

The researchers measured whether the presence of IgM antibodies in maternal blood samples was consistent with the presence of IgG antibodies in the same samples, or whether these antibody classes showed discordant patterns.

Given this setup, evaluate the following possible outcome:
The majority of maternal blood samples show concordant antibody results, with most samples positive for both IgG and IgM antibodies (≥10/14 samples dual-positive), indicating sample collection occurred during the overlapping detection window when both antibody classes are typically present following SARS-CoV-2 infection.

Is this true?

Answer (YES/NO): NO